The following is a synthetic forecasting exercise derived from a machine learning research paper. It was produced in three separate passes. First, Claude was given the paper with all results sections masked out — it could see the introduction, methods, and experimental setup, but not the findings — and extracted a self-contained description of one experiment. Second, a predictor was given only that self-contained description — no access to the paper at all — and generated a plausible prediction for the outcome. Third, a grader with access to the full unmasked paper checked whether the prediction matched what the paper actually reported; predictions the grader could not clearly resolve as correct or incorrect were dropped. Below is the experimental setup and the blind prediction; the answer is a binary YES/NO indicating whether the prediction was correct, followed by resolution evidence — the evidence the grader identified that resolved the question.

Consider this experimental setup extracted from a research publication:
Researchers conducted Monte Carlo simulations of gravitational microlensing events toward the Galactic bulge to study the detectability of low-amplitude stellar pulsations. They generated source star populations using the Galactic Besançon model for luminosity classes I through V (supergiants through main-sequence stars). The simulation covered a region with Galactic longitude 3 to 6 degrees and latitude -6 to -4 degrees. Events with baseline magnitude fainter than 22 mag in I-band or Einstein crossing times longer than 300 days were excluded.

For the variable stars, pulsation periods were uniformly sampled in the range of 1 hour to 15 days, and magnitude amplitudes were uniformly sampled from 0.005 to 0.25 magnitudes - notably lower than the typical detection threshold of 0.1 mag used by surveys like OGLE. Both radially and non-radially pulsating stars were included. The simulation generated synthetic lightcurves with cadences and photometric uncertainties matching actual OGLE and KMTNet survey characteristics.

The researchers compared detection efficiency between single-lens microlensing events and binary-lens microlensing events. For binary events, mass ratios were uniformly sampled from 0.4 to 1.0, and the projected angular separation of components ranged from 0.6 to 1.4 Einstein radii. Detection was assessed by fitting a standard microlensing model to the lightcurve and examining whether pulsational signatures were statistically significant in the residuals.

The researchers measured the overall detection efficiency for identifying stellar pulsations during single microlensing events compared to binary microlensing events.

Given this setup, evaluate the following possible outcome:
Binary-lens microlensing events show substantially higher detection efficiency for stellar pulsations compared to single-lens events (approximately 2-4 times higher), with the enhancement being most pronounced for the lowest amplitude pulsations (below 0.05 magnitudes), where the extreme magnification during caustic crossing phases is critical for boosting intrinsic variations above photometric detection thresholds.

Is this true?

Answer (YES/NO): NO